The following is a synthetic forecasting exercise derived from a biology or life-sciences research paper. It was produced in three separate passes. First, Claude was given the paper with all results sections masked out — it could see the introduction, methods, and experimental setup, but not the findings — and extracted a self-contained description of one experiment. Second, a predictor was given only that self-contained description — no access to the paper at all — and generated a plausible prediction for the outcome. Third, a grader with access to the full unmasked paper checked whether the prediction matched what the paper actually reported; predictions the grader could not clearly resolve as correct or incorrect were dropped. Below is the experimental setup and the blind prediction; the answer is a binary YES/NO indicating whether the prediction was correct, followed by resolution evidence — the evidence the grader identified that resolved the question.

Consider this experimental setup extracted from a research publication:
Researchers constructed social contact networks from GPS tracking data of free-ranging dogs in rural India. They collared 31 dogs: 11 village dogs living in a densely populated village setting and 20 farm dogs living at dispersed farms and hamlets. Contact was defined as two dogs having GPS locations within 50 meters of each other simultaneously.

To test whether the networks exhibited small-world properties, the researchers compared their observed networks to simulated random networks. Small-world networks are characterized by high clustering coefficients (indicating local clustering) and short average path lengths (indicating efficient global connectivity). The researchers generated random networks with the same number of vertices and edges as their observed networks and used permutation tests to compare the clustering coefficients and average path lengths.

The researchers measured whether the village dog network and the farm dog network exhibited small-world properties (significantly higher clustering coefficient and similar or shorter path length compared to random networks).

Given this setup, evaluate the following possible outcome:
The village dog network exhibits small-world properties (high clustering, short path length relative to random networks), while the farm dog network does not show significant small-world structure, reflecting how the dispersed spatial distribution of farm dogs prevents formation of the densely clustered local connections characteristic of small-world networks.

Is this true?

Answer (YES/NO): NO